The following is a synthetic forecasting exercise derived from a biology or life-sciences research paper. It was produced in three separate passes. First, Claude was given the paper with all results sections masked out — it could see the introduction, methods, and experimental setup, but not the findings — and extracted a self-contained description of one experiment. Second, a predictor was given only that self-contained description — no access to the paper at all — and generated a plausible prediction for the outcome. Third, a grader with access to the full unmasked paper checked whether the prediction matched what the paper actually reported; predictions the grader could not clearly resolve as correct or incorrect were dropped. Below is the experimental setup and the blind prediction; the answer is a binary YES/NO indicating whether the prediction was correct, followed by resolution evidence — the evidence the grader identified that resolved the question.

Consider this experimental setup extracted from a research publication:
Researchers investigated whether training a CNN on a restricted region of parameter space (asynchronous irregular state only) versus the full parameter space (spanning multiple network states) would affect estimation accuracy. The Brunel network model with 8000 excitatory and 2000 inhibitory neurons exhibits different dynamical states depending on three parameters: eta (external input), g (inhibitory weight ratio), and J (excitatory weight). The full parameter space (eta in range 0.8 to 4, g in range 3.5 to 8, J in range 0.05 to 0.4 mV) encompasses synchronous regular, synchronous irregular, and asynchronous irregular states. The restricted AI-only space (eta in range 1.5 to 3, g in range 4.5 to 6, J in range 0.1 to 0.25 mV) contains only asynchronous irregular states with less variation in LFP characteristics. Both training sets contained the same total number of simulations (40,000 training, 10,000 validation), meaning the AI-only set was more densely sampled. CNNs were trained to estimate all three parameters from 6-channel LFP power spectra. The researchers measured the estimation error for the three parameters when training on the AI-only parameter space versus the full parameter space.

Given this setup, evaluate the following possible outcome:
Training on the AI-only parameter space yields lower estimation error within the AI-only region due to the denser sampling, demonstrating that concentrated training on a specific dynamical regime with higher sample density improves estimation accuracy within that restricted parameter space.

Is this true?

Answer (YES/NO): YES